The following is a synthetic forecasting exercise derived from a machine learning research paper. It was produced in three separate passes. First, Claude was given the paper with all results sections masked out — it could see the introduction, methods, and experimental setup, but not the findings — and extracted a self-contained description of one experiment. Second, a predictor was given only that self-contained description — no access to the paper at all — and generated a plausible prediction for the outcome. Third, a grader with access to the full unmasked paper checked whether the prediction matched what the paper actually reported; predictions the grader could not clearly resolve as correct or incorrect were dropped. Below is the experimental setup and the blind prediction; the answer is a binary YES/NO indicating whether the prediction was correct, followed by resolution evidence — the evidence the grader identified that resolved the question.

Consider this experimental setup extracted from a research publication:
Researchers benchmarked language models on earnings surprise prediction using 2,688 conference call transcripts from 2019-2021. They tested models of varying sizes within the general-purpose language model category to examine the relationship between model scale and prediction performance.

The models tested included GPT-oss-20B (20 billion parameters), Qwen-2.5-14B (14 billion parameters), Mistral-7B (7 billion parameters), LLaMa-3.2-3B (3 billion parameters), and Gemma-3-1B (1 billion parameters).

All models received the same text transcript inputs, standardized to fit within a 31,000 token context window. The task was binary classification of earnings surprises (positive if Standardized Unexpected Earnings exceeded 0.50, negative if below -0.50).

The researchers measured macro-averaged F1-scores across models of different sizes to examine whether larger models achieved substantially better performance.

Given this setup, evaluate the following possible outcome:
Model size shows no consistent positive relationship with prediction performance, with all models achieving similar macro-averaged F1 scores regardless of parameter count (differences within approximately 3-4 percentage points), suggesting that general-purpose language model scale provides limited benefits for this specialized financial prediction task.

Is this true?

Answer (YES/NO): NO